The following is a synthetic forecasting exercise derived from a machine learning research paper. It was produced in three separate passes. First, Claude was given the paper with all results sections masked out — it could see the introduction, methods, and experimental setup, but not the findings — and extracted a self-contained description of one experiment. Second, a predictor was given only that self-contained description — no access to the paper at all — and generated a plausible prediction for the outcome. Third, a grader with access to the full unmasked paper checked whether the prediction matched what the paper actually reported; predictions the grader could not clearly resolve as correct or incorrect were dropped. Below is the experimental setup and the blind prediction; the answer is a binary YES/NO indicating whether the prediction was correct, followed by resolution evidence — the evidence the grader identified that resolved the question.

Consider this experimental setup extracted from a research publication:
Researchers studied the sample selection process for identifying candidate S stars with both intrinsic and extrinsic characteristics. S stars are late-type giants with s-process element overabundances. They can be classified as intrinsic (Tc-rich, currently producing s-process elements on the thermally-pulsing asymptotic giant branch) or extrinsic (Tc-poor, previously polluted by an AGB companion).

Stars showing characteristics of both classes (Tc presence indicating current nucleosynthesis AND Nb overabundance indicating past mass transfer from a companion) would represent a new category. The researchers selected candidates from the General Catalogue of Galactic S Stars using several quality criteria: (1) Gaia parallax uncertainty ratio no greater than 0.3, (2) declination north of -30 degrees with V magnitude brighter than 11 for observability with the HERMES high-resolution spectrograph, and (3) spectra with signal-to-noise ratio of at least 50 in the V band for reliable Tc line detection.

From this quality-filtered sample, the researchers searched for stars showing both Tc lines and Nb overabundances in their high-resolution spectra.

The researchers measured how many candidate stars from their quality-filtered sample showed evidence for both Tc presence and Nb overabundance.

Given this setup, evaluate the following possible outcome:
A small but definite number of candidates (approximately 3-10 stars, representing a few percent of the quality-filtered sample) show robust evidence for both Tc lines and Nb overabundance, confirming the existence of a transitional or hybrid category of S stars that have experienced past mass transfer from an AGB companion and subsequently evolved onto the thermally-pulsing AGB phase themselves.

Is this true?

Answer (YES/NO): NO